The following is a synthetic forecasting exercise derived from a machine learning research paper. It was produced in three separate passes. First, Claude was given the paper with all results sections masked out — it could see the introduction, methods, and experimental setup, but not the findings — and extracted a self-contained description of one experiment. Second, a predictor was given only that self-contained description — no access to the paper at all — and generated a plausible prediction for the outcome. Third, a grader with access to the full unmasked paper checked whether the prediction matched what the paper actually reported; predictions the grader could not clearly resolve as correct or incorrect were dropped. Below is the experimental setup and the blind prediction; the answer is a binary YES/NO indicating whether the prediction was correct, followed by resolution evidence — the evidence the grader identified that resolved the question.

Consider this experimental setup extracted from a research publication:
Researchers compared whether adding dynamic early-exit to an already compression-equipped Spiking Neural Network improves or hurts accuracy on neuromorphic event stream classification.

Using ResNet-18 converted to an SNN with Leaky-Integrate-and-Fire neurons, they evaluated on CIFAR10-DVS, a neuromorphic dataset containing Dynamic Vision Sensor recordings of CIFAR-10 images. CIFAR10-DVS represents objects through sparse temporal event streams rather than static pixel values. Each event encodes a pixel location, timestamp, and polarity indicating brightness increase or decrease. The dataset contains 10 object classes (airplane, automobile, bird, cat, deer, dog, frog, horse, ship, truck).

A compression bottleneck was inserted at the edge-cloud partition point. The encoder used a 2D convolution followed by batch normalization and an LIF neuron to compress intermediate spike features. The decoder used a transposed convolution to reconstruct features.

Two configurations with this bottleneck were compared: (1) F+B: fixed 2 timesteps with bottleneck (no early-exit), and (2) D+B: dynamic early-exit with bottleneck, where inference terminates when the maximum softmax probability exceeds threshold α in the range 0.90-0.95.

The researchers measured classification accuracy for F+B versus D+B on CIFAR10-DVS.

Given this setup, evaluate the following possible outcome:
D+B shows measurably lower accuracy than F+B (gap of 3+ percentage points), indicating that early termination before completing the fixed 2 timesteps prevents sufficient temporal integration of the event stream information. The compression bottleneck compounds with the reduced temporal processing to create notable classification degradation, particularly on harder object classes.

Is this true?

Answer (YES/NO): NO